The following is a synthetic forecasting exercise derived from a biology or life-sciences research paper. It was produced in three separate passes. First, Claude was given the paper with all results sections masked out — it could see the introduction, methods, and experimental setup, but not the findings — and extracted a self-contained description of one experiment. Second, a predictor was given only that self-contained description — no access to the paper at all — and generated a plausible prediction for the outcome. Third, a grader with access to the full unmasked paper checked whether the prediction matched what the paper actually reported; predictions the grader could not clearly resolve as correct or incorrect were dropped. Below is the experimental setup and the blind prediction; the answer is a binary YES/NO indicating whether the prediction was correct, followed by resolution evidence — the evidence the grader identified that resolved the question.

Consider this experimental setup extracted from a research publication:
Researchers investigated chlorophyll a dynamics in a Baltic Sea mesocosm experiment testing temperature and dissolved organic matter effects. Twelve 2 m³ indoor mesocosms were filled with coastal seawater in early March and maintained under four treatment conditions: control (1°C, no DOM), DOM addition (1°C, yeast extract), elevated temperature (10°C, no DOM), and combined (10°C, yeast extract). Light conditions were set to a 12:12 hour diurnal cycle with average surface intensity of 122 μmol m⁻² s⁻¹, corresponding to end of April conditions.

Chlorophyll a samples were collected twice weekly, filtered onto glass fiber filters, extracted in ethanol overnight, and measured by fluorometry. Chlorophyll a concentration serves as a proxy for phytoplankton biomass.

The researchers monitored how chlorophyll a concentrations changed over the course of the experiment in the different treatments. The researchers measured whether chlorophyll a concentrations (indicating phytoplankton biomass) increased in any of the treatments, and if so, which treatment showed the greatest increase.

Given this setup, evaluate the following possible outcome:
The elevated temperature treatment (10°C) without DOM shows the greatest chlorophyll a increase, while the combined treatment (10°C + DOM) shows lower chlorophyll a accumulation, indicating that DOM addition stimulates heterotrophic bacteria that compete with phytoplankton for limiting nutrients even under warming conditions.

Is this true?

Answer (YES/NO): NO